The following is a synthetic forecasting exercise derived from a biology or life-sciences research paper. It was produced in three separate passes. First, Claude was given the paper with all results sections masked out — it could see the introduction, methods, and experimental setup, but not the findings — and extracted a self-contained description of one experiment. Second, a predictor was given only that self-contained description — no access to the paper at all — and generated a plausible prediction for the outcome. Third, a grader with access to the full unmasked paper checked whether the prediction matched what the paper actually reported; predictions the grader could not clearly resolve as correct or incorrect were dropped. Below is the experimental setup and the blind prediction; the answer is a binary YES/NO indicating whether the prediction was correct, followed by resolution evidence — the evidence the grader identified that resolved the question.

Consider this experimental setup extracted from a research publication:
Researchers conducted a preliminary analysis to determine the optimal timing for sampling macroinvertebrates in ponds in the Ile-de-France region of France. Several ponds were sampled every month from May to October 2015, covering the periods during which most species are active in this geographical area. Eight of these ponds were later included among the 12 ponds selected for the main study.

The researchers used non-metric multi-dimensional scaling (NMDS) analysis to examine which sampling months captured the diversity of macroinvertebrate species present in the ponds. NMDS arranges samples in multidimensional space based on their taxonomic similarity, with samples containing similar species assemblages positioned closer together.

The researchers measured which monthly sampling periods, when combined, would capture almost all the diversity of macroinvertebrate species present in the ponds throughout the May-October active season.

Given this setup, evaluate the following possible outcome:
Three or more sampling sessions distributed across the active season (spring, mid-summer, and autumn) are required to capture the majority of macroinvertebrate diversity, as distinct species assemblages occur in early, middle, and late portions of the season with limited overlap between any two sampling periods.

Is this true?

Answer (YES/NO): NO